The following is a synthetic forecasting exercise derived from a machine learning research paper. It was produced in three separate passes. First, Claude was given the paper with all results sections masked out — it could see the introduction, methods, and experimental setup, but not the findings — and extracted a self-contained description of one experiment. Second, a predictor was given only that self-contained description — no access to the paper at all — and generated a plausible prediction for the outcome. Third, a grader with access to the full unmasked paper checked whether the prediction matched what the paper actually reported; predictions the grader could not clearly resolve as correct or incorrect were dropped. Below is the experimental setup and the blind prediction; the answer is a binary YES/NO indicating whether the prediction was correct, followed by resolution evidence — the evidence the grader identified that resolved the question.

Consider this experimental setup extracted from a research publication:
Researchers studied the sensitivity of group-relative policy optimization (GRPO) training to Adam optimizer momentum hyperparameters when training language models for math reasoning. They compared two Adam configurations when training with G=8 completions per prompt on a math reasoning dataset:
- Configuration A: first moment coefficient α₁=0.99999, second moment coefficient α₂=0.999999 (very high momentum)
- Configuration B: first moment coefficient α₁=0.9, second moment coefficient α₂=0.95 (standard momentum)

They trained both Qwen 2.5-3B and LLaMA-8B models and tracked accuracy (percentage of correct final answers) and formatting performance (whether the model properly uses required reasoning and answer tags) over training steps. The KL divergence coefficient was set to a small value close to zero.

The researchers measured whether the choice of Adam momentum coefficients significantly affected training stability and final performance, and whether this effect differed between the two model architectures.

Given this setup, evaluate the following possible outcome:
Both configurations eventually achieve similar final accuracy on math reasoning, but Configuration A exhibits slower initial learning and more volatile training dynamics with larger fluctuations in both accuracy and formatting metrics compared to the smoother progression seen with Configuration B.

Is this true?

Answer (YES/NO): NO